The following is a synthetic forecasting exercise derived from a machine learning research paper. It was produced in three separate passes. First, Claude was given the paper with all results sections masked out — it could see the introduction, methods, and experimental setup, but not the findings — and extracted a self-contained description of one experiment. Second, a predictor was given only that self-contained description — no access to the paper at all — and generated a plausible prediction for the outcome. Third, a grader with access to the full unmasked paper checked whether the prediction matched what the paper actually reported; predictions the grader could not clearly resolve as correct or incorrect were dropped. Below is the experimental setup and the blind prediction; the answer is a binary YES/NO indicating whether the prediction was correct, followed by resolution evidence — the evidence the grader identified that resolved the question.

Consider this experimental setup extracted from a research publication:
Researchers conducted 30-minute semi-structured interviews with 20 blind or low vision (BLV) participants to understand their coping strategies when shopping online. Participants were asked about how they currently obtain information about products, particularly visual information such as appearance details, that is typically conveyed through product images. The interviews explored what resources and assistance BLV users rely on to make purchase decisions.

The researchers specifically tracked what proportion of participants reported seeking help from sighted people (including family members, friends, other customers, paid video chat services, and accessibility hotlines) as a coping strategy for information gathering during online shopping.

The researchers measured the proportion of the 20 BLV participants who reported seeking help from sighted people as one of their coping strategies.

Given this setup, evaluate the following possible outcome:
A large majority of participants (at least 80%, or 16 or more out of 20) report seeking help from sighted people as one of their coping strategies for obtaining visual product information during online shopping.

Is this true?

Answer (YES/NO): YES